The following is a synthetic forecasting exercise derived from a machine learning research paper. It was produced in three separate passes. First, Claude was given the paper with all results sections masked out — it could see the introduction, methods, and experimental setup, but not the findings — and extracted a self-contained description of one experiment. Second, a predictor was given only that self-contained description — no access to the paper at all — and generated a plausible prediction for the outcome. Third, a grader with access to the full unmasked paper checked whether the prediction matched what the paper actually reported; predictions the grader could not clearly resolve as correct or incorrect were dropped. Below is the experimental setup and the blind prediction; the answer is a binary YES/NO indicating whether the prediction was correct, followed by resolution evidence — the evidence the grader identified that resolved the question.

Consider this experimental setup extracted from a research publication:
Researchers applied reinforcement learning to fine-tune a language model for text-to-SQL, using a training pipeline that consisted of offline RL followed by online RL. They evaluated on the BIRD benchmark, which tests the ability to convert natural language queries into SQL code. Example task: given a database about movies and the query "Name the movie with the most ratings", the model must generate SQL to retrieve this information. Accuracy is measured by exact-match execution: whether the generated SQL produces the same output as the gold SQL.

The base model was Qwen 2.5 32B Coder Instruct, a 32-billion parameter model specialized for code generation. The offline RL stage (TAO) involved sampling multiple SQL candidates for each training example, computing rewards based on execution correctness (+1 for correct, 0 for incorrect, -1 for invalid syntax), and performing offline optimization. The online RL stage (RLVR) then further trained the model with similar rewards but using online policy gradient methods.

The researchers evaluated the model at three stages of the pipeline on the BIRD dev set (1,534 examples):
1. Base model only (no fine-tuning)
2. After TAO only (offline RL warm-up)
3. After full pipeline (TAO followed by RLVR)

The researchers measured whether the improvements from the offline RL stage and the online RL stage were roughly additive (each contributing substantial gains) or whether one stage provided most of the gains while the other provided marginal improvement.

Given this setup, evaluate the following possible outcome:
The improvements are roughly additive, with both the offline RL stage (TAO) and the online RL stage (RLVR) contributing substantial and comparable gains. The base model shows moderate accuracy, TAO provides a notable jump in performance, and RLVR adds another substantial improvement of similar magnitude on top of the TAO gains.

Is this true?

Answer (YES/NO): YES